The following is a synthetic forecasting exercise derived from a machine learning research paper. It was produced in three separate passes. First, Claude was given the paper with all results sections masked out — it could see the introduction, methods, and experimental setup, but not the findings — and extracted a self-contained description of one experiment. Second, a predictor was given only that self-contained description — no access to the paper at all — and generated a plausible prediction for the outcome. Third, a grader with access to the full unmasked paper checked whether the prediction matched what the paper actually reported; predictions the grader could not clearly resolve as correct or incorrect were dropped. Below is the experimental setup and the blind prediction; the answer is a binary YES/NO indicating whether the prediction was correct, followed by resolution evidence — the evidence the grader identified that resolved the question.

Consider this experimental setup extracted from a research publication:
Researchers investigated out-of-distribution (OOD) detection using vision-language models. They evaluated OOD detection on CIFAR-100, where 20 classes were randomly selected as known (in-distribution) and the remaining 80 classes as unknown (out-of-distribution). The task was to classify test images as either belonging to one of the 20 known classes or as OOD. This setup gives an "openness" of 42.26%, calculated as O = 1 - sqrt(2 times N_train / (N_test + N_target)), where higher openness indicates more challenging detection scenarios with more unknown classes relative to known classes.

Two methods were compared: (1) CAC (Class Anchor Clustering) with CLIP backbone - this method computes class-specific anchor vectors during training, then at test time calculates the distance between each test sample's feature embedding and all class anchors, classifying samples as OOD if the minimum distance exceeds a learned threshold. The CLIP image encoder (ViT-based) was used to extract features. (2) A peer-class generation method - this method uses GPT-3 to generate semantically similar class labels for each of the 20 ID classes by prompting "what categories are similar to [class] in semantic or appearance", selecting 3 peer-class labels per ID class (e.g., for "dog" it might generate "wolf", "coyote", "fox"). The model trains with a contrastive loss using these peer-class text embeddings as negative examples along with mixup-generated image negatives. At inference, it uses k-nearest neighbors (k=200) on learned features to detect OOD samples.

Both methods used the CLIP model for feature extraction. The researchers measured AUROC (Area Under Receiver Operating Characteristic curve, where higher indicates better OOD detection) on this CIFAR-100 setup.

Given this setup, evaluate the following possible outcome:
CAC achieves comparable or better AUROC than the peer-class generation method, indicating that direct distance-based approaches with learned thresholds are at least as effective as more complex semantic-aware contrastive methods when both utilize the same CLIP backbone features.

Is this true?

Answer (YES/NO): YES